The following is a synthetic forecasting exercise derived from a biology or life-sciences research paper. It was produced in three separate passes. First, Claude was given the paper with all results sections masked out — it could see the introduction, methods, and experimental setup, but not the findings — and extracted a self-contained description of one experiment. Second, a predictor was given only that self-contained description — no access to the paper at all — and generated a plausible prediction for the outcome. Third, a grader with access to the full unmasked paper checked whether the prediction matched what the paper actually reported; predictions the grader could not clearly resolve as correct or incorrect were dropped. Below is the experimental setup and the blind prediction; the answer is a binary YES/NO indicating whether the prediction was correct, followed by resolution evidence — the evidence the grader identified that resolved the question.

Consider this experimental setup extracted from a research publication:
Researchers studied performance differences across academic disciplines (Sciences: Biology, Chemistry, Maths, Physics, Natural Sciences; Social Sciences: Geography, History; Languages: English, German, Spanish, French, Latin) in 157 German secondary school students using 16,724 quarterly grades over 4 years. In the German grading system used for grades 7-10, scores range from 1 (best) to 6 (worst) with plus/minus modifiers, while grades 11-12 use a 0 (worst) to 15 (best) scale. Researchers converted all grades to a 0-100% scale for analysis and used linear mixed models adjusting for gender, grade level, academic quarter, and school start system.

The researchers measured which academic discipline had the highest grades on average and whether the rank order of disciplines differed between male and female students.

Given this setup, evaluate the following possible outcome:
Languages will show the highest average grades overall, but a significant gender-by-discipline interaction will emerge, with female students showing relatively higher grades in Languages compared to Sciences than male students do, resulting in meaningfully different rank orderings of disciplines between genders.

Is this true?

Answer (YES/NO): NO